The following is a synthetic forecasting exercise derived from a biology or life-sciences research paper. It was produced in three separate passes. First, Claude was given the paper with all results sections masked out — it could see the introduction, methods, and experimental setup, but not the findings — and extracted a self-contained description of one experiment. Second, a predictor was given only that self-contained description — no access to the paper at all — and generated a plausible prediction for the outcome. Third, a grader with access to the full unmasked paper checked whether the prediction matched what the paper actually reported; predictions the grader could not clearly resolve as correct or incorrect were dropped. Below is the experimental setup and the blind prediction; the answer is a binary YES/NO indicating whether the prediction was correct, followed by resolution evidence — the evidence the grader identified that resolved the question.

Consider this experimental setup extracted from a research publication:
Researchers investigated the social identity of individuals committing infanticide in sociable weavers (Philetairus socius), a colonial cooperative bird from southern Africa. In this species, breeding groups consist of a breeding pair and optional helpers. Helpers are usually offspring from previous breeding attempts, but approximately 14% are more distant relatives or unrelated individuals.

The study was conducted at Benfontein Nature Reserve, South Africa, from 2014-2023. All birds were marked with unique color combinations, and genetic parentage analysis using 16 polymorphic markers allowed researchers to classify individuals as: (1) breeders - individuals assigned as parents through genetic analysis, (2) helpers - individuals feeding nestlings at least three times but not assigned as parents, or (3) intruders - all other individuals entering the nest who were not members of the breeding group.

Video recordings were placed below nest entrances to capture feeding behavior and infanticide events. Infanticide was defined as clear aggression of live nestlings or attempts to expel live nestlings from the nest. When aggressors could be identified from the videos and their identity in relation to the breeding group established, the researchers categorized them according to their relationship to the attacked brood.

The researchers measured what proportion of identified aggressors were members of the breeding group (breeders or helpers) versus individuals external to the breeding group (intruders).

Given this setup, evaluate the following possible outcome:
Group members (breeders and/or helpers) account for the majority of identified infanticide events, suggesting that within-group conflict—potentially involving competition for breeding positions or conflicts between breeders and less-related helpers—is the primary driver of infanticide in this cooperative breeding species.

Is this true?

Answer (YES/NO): NO